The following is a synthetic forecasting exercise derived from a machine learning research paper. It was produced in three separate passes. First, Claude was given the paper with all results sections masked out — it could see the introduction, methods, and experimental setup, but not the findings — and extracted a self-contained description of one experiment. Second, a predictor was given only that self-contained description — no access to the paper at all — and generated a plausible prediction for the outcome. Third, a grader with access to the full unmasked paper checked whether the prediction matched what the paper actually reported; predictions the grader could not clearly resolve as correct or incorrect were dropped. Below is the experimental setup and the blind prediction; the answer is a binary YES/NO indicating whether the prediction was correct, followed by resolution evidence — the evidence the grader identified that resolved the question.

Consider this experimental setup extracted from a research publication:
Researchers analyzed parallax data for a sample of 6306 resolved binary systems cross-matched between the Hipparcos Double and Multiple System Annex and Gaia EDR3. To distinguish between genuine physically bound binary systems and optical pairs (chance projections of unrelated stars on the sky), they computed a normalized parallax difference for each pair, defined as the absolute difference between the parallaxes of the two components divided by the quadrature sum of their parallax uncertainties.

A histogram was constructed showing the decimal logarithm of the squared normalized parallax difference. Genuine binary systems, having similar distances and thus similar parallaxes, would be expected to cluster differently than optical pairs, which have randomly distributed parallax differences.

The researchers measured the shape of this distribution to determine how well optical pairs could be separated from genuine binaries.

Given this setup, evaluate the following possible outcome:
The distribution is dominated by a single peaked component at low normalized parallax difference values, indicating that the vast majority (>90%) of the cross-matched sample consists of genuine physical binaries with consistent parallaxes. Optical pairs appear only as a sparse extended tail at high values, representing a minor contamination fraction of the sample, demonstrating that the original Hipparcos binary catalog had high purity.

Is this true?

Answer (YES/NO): NO